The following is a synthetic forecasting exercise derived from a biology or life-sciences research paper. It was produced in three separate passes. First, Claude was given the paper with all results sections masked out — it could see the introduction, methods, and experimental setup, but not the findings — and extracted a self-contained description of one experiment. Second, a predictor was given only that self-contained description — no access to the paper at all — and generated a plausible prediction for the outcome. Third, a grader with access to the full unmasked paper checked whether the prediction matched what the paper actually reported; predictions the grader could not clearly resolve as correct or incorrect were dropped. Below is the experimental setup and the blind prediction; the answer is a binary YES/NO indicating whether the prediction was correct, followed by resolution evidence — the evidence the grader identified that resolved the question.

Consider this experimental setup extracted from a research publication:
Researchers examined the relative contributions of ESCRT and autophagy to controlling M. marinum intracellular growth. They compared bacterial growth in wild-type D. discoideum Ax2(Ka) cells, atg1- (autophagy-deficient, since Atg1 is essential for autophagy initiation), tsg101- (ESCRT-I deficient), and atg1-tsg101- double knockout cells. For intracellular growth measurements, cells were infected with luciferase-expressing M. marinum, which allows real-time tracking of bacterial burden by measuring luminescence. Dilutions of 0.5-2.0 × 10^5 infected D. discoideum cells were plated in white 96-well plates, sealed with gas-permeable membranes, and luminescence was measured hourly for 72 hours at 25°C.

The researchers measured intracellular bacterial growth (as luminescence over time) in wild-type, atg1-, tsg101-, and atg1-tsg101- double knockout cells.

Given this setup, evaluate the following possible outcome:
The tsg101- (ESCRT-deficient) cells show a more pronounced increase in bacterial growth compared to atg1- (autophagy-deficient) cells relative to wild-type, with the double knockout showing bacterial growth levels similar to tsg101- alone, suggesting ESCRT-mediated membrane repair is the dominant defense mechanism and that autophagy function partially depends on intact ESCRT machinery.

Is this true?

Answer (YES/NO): NO